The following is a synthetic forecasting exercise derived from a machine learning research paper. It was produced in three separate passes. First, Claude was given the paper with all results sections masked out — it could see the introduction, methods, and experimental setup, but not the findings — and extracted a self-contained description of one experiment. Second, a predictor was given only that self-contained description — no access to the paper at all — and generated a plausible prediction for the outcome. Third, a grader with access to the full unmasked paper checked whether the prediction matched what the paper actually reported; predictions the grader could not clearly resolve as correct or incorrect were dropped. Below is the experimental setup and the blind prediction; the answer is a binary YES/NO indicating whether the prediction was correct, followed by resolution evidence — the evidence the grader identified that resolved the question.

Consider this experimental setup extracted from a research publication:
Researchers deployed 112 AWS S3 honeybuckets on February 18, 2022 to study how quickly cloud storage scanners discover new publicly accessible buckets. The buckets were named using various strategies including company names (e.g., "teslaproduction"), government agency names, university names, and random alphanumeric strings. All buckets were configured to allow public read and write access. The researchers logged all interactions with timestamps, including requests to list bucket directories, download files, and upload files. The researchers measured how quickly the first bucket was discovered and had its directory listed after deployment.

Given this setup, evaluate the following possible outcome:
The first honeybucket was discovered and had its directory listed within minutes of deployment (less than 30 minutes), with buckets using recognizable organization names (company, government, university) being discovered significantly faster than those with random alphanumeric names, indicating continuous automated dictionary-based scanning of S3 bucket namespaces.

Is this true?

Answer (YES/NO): NO